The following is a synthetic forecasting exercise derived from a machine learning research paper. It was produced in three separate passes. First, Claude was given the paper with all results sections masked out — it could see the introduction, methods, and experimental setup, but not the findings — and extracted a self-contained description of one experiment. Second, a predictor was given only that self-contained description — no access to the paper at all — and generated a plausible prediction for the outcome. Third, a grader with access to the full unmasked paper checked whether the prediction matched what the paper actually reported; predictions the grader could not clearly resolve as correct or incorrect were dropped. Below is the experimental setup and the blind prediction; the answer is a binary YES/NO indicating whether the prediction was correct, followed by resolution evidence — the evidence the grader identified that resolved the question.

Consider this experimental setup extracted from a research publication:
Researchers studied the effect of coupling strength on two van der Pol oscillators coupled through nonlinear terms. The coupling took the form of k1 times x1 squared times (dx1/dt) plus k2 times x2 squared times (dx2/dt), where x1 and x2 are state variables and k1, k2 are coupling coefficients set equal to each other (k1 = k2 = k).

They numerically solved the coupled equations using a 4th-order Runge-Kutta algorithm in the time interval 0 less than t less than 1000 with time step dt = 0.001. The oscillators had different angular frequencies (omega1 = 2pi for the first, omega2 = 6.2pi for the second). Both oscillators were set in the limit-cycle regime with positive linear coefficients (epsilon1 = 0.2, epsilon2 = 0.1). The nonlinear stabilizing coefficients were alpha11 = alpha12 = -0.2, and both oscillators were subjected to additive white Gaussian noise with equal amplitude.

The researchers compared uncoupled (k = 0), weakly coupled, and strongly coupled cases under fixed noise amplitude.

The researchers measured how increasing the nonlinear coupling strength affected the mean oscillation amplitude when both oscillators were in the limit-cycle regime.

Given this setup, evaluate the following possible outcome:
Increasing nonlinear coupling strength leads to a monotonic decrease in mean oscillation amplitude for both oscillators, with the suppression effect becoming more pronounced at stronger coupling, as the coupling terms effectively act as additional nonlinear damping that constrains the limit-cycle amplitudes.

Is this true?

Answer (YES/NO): YES